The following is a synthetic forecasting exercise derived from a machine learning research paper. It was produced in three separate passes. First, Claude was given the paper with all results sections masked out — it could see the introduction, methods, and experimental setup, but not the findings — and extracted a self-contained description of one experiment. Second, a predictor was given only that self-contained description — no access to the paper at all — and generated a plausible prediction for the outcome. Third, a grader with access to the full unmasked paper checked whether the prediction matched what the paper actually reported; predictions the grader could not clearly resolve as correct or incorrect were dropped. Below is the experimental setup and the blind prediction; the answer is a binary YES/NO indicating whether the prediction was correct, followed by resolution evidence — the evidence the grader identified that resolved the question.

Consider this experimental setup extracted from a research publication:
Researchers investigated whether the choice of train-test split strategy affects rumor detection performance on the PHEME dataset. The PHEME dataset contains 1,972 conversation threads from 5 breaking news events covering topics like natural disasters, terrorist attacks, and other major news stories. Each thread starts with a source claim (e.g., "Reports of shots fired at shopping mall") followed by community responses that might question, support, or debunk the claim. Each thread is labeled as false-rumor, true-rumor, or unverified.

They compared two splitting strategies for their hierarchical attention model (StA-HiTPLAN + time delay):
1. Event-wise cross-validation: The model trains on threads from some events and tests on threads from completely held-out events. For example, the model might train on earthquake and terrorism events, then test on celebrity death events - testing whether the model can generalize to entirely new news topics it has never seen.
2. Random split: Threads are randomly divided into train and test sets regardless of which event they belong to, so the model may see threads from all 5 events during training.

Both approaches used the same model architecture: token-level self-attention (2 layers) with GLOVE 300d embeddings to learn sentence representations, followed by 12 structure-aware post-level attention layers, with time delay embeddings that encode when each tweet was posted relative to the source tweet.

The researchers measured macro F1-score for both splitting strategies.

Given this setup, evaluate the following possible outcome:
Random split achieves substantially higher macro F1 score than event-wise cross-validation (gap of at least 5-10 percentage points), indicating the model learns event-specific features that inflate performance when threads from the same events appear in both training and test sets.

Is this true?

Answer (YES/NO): YES